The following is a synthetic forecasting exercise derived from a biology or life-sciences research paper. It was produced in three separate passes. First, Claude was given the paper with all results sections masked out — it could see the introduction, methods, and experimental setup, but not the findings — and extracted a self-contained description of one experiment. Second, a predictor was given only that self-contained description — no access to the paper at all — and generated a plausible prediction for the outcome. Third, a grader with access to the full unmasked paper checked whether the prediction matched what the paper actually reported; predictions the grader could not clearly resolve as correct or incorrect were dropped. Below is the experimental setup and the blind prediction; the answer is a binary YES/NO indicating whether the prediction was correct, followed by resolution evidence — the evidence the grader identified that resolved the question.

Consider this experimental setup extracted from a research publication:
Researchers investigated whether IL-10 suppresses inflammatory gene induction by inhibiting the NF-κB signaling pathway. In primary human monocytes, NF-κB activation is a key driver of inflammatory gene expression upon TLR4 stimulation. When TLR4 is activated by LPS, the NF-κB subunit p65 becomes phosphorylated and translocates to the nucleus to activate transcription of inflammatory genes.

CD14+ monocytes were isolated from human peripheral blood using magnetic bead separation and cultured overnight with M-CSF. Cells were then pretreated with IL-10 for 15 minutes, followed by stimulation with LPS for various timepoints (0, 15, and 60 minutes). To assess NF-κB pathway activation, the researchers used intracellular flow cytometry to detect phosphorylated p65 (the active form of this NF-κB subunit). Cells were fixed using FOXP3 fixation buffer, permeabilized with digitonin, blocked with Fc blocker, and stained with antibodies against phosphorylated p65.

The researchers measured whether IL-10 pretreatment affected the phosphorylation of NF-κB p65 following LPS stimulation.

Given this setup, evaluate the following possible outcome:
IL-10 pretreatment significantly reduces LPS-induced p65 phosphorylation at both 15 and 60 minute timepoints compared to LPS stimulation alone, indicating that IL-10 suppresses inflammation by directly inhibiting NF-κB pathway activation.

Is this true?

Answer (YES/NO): NO